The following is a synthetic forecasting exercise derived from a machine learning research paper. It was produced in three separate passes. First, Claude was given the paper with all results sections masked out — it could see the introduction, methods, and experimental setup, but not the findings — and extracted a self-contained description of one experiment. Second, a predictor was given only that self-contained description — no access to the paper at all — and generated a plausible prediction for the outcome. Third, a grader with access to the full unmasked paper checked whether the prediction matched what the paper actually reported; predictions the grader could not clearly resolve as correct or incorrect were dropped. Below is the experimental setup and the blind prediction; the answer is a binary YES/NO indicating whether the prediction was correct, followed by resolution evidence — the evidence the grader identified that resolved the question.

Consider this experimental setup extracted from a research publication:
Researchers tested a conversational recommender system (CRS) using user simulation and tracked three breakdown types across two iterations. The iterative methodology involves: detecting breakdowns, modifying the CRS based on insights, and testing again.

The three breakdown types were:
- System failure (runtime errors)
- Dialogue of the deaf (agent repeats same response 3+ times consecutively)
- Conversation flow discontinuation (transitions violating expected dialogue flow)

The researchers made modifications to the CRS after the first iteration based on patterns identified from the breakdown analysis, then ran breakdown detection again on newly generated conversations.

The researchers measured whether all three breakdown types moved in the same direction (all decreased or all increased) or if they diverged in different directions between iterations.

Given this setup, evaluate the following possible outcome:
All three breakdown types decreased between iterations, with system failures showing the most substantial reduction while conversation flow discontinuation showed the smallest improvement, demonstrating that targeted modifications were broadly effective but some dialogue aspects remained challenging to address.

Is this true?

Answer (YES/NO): NO